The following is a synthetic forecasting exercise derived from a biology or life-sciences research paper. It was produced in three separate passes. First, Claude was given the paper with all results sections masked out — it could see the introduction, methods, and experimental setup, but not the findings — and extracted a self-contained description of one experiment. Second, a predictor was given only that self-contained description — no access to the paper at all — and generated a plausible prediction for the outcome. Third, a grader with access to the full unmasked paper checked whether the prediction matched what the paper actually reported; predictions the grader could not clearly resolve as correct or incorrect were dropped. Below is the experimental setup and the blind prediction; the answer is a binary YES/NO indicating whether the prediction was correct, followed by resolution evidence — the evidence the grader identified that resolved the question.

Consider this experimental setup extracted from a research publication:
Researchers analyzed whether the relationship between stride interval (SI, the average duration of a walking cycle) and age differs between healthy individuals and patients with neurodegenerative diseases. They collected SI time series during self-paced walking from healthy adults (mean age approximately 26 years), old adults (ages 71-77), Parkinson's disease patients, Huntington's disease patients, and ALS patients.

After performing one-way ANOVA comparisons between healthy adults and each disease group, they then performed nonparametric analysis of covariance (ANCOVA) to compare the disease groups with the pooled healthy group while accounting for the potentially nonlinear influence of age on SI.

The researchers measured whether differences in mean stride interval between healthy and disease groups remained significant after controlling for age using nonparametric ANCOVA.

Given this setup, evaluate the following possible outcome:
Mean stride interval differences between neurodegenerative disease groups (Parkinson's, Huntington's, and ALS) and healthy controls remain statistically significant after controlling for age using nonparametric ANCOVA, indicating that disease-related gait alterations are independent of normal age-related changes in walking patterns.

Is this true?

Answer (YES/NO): NO